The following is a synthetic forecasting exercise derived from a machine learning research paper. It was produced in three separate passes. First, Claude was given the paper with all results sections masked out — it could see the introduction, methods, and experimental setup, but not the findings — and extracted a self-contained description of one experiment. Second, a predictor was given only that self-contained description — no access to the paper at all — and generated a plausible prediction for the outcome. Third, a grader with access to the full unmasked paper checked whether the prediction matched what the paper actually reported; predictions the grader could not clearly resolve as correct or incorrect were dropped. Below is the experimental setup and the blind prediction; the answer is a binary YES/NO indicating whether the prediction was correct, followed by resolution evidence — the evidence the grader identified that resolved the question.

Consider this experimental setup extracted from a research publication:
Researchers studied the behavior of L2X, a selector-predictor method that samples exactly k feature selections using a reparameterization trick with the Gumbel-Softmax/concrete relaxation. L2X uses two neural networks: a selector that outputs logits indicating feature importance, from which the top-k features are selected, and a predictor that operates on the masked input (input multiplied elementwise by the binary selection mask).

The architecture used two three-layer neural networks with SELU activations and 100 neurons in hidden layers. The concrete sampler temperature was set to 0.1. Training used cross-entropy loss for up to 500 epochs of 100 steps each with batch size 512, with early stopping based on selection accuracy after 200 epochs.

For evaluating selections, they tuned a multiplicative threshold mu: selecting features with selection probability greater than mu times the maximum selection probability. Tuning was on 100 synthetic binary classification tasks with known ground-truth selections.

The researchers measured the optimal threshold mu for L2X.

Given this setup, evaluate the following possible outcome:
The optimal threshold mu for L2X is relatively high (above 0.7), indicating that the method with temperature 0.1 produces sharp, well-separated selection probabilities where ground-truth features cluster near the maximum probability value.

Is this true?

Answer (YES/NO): YES